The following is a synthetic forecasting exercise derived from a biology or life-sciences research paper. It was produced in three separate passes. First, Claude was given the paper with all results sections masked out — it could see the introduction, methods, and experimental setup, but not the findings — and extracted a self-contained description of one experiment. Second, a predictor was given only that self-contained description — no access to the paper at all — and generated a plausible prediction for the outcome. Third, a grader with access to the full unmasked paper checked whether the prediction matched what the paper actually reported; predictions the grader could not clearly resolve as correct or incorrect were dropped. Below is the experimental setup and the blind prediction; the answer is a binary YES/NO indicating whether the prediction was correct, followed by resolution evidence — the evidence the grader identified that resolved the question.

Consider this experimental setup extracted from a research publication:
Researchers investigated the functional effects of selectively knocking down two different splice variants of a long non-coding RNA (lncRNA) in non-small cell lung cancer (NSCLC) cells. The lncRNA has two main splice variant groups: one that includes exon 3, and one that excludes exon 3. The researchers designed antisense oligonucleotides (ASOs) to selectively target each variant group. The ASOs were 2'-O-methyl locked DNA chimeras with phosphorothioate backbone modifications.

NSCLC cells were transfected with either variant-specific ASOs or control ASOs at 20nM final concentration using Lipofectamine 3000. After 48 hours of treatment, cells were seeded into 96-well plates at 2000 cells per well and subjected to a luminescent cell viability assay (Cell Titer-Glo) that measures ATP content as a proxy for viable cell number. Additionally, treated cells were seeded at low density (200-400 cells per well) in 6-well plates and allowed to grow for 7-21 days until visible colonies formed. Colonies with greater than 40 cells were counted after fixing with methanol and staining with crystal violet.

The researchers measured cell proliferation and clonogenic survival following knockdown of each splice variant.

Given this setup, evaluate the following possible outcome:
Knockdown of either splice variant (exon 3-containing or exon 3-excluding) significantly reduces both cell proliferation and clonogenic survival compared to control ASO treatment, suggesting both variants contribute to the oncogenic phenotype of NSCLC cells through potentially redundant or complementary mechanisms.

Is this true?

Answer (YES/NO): NO